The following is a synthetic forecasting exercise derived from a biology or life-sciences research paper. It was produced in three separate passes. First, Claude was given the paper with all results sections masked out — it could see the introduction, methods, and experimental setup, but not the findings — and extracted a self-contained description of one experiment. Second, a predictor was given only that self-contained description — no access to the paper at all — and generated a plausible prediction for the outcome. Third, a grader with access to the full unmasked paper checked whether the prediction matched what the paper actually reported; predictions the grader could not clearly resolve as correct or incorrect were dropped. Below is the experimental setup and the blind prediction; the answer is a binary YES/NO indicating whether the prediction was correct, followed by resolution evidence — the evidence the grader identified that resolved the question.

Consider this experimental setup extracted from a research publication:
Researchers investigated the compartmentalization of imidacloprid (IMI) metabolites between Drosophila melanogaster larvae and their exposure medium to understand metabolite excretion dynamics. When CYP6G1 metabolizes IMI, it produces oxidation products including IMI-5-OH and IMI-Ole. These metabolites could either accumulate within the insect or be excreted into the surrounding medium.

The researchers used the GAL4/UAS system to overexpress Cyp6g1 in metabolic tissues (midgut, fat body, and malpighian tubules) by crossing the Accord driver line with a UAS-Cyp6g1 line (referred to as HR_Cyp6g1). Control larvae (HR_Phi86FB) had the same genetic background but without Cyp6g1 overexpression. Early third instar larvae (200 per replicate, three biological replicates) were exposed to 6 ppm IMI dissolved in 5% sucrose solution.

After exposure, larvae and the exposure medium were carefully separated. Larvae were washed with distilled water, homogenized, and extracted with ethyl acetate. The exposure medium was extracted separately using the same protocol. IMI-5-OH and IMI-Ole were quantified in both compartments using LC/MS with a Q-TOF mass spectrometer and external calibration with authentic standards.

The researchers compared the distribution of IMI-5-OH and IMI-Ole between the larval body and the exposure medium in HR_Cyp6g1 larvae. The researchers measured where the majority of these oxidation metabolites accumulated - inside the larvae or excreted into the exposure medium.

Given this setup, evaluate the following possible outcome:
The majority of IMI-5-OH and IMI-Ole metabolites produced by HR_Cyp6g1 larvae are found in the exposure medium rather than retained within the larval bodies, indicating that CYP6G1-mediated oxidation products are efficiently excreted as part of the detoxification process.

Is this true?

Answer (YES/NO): YES